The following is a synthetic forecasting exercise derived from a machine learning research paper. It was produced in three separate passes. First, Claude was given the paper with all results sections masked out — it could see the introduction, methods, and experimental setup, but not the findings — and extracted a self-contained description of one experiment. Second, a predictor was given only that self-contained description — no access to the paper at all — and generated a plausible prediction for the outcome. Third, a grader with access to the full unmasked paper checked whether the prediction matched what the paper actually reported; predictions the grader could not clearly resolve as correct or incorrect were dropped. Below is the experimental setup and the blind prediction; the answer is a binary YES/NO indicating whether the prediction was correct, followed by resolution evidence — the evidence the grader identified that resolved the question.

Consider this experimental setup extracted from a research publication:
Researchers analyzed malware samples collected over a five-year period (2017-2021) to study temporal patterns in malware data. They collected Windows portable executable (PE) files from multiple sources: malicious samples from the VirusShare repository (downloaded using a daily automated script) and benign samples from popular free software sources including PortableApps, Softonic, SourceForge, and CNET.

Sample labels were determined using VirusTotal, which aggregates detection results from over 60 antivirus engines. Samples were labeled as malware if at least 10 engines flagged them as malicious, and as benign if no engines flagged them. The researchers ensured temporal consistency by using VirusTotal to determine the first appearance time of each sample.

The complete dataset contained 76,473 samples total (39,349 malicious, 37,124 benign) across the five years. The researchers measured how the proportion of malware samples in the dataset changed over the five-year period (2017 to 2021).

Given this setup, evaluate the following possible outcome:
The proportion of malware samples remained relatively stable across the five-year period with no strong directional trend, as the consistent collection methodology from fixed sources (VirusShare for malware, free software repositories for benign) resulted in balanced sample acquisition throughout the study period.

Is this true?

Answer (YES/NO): NO